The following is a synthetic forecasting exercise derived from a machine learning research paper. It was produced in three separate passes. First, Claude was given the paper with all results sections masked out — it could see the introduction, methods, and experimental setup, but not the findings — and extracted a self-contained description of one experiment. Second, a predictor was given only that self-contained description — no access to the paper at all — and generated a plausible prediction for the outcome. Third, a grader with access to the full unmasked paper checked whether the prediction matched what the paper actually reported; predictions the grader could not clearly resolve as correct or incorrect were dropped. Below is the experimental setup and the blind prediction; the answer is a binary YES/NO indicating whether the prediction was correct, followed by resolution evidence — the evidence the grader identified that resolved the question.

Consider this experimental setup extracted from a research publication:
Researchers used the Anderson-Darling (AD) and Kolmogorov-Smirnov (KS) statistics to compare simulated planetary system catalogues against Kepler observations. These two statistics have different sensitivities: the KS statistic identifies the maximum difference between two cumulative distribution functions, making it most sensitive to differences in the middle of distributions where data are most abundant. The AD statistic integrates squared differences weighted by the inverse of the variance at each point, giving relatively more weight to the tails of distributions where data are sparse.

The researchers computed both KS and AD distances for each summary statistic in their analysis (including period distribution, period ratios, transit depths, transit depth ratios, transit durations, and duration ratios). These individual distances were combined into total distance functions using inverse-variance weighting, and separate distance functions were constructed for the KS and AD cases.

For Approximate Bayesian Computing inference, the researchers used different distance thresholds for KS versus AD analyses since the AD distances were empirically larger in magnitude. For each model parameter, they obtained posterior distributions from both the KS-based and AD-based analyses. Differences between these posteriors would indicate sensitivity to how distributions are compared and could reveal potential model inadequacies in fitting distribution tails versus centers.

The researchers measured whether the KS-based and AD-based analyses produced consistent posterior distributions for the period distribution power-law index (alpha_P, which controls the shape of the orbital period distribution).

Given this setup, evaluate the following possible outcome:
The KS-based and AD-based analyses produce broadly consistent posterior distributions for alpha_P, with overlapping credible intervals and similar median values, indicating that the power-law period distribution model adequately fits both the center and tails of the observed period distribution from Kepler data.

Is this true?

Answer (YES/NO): YES